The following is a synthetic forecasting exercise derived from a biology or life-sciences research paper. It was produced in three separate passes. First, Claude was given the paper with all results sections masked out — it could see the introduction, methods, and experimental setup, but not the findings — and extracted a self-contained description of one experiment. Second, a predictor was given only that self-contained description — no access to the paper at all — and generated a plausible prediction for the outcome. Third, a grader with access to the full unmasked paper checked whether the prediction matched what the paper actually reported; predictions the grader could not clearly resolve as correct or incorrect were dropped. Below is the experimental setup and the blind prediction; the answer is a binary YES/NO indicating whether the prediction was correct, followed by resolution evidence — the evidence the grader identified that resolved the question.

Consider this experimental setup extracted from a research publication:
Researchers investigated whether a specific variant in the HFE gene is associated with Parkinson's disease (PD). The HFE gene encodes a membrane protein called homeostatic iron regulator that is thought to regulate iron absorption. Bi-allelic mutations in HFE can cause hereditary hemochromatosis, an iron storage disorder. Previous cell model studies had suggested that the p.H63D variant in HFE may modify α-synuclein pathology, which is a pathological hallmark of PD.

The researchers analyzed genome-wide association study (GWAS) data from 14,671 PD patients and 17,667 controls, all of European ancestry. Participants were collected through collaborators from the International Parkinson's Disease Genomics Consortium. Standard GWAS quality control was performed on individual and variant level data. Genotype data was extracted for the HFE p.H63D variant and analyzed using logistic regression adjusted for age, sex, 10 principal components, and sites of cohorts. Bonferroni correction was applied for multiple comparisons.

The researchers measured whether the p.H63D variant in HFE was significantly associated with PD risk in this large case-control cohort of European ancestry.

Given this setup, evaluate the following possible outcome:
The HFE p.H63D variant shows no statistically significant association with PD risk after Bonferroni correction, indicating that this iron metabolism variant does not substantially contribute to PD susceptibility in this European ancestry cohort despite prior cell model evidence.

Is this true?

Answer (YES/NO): YES